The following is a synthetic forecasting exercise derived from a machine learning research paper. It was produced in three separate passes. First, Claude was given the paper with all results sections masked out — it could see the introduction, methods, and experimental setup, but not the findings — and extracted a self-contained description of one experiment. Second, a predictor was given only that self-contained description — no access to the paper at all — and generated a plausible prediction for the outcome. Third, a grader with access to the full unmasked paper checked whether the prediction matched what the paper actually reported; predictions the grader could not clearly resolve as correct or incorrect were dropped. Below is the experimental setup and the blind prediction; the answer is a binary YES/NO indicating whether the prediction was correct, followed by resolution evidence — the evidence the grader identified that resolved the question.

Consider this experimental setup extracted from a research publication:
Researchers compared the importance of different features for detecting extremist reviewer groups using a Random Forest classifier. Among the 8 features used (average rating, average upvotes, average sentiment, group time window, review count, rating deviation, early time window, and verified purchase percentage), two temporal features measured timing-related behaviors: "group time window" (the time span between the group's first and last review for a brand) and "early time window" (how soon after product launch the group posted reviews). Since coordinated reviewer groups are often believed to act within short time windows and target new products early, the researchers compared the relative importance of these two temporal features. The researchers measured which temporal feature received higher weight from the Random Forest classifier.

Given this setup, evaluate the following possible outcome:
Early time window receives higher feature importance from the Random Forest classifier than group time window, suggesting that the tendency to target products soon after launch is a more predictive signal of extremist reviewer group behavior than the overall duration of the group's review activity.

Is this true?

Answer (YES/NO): YES